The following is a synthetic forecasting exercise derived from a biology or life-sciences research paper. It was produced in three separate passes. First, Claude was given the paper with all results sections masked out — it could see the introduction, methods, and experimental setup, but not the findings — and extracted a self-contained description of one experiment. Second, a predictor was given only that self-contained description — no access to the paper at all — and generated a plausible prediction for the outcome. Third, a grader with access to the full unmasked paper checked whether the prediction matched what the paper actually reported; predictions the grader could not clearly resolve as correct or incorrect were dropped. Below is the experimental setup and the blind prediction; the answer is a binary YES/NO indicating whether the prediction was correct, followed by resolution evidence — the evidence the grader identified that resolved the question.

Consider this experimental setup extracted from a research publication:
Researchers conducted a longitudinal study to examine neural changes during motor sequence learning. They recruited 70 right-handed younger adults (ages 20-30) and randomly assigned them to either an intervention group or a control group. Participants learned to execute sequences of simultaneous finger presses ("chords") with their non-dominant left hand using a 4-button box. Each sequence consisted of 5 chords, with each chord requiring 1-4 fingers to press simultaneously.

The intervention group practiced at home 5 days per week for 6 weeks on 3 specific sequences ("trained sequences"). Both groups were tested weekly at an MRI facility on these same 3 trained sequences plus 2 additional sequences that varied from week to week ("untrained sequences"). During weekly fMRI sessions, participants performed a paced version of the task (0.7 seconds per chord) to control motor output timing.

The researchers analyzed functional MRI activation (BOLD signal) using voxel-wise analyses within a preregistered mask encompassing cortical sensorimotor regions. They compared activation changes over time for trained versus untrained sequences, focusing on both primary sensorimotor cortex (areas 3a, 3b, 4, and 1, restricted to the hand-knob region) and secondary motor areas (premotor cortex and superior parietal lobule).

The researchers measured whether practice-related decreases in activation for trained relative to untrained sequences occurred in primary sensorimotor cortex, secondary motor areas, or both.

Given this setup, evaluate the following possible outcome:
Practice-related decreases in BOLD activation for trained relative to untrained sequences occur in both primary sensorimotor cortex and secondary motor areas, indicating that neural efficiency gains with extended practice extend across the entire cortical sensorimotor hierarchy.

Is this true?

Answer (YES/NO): NO